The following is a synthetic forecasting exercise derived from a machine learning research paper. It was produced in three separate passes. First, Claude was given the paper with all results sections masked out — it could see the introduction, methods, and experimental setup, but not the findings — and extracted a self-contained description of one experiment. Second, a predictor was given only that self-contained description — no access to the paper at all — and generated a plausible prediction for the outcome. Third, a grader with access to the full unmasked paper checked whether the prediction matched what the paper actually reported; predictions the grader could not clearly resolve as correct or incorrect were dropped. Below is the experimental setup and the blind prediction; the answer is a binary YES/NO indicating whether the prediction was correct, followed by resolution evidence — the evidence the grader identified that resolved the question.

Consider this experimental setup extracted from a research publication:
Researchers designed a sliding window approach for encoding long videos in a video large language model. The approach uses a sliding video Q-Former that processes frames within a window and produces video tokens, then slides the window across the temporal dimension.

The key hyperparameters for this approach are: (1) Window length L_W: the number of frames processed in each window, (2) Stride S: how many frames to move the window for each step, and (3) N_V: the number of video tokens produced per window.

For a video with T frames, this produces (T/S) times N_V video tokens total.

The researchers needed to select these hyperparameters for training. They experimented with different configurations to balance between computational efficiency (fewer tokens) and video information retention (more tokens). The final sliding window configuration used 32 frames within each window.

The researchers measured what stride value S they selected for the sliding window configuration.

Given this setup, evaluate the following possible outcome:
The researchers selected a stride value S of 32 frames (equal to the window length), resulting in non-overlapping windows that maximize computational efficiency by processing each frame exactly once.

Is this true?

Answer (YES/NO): YES